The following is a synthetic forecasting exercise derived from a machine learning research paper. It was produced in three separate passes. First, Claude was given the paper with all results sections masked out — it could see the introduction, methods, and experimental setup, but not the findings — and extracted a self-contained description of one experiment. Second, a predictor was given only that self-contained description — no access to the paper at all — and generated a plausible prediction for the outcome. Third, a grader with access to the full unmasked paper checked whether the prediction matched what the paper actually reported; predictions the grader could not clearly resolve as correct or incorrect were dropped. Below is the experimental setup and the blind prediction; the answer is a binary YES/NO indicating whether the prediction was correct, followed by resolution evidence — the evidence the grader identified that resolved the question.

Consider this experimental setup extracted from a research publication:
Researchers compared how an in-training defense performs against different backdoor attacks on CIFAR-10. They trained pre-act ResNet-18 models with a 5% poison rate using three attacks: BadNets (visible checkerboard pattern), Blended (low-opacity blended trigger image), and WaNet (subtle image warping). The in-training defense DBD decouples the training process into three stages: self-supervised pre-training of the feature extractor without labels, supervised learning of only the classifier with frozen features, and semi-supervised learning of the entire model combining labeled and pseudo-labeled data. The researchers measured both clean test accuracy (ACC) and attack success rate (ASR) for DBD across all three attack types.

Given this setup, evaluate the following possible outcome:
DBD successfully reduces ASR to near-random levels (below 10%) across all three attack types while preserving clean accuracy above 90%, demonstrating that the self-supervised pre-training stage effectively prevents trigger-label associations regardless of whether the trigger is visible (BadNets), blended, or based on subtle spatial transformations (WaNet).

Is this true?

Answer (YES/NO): NO